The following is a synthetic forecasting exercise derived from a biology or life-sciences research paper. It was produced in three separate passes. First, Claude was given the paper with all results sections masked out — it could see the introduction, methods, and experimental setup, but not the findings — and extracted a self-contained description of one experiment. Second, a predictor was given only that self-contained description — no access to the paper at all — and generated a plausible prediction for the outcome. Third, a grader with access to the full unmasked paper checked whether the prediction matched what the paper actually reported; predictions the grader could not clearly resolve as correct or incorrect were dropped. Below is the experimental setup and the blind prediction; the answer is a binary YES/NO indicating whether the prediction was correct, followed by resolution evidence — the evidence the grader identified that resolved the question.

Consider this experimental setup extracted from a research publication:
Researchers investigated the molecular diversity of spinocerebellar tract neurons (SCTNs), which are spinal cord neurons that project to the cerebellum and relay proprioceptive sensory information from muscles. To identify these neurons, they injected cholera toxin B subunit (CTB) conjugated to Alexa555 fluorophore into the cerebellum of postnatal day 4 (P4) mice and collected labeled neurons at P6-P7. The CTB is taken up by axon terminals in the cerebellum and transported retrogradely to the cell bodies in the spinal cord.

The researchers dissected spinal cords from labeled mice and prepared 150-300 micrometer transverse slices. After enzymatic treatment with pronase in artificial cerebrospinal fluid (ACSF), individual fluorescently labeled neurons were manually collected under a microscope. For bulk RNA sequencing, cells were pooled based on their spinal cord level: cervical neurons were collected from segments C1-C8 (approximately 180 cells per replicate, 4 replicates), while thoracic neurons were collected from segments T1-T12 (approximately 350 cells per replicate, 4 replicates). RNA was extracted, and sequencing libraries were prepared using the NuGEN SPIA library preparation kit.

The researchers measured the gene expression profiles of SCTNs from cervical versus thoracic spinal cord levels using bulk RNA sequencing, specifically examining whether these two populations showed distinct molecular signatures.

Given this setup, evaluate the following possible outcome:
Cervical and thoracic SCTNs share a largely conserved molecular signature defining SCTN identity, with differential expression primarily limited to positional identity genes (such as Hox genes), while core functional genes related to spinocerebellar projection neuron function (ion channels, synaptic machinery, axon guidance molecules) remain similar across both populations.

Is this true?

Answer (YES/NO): NO